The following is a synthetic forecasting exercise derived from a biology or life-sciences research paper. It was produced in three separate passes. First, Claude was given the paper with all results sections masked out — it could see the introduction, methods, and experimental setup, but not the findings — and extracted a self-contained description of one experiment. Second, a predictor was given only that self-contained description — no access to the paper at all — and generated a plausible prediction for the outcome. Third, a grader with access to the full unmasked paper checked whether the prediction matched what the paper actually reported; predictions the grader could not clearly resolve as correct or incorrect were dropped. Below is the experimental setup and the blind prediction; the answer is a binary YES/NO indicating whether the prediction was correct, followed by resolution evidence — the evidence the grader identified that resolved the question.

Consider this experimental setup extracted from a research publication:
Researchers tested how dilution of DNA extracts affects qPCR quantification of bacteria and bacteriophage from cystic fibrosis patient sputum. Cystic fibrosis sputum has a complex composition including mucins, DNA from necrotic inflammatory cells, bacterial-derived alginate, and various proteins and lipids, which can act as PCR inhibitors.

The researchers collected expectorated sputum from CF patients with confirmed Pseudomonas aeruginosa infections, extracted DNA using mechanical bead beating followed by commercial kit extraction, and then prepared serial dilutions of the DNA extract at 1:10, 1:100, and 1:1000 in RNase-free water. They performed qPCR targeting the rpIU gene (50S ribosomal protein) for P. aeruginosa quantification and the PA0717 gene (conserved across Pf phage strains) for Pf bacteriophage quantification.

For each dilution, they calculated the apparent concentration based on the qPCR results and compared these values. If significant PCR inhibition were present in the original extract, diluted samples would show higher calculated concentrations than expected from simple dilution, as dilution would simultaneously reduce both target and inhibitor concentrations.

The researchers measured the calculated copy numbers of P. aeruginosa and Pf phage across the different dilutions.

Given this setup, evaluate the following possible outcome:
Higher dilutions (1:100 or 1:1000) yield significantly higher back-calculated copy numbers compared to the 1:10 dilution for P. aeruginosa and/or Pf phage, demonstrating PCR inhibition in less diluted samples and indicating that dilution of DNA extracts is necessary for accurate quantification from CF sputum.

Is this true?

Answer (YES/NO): NO